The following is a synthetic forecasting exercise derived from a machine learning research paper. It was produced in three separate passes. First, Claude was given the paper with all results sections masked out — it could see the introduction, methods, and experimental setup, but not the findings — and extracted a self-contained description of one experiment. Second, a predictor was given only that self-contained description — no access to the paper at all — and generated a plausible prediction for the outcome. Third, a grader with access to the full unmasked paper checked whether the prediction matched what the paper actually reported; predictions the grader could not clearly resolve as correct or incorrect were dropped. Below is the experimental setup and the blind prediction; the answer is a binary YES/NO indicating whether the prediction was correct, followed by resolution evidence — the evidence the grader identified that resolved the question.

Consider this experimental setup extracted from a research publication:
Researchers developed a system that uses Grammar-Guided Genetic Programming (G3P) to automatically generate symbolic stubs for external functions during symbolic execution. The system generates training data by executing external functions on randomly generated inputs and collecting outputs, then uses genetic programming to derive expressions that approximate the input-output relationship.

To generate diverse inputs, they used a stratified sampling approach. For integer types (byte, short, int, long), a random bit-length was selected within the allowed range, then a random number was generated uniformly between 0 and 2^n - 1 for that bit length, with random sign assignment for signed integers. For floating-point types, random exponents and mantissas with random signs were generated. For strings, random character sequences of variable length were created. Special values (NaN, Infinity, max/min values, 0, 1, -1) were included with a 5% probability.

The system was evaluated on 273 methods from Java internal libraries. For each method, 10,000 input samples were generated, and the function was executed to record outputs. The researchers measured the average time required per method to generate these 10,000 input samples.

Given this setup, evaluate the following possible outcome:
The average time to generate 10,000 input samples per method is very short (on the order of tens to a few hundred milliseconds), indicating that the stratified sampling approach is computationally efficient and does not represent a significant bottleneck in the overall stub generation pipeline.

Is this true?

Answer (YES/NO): YES